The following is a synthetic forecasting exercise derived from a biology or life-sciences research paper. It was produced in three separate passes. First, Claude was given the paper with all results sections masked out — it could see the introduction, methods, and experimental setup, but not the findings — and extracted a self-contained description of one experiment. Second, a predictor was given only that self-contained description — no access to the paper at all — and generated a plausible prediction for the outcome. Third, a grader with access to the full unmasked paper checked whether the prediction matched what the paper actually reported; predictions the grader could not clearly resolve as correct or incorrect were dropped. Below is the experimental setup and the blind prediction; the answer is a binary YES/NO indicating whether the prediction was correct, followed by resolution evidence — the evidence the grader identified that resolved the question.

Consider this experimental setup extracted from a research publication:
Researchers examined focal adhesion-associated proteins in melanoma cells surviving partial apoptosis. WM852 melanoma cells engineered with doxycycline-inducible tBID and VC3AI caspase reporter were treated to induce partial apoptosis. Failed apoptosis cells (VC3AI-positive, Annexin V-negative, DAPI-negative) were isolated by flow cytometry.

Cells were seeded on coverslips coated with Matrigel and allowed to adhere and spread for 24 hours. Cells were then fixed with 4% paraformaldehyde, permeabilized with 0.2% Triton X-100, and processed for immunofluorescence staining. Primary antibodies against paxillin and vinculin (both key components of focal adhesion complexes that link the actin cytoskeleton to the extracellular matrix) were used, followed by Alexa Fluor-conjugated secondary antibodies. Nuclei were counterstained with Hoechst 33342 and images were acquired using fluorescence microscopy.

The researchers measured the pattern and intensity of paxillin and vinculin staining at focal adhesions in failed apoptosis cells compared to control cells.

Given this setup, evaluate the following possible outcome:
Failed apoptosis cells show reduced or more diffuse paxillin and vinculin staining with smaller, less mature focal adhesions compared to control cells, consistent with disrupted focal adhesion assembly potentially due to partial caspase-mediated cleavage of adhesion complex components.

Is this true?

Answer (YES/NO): NO